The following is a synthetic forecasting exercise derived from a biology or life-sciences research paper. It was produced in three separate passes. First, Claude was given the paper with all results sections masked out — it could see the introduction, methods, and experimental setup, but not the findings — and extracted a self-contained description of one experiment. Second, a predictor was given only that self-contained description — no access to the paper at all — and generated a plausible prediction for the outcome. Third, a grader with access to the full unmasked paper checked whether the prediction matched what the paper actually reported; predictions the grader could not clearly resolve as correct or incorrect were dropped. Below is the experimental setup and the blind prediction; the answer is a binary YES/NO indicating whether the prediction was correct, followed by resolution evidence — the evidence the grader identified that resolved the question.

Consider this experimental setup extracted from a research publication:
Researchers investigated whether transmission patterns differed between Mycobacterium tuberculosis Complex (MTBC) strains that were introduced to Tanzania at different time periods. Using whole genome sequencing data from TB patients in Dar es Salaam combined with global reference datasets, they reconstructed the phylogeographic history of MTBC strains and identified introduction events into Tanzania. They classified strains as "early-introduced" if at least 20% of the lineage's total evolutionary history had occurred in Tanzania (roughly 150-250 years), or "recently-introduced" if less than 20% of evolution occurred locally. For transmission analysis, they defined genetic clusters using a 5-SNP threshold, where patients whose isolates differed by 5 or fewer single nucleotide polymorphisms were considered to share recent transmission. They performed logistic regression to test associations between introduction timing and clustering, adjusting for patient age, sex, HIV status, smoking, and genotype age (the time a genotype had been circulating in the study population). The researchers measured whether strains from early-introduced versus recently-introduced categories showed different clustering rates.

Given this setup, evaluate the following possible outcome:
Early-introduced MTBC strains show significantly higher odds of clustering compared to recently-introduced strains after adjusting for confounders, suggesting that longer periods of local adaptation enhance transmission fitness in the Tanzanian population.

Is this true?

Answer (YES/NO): NO